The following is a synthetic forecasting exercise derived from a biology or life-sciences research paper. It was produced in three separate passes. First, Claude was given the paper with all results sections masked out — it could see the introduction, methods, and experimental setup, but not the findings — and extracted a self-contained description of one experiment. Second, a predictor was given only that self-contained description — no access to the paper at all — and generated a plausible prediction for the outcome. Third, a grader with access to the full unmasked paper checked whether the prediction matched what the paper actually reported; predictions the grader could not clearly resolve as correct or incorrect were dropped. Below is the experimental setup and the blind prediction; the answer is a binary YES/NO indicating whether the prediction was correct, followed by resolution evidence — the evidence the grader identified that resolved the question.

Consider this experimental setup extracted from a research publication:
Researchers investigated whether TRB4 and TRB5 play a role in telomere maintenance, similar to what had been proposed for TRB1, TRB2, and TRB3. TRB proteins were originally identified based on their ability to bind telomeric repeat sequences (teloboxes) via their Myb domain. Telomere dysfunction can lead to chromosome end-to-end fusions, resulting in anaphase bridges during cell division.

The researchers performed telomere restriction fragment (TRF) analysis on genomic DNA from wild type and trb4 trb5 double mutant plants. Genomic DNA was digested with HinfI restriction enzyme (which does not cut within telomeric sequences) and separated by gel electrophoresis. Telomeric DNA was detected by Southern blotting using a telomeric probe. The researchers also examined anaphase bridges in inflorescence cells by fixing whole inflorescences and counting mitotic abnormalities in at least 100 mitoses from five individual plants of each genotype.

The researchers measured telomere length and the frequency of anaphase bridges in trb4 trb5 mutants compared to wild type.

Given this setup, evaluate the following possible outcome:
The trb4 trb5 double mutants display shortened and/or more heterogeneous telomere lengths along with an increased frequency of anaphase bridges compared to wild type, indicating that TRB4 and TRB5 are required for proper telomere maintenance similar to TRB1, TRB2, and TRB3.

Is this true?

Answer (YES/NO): NO